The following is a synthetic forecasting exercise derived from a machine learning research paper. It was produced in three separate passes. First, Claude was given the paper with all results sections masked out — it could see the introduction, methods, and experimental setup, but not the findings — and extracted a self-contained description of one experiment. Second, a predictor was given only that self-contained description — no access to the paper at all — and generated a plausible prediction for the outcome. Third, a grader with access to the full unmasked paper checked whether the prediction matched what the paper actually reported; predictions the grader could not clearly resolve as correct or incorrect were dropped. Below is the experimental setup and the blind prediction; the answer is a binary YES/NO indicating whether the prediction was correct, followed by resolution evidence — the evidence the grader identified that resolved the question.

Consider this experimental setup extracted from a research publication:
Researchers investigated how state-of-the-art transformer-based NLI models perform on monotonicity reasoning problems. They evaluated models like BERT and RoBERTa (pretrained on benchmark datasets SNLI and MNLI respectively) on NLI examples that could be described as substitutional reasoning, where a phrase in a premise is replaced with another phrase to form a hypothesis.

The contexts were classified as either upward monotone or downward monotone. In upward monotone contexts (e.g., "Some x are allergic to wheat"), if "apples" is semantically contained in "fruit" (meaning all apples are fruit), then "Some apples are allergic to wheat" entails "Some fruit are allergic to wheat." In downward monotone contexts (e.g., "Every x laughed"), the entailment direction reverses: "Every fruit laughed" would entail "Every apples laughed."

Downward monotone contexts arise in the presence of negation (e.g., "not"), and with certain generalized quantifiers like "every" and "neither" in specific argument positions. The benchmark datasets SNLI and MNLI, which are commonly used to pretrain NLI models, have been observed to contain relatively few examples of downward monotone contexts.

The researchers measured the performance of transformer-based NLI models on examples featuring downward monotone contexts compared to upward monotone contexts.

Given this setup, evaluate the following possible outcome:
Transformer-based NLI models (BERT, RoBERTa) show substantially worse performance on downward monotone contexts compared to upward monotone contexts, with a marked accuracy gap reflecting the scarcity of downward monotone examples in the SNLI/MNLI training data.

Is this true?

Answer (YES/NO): NO